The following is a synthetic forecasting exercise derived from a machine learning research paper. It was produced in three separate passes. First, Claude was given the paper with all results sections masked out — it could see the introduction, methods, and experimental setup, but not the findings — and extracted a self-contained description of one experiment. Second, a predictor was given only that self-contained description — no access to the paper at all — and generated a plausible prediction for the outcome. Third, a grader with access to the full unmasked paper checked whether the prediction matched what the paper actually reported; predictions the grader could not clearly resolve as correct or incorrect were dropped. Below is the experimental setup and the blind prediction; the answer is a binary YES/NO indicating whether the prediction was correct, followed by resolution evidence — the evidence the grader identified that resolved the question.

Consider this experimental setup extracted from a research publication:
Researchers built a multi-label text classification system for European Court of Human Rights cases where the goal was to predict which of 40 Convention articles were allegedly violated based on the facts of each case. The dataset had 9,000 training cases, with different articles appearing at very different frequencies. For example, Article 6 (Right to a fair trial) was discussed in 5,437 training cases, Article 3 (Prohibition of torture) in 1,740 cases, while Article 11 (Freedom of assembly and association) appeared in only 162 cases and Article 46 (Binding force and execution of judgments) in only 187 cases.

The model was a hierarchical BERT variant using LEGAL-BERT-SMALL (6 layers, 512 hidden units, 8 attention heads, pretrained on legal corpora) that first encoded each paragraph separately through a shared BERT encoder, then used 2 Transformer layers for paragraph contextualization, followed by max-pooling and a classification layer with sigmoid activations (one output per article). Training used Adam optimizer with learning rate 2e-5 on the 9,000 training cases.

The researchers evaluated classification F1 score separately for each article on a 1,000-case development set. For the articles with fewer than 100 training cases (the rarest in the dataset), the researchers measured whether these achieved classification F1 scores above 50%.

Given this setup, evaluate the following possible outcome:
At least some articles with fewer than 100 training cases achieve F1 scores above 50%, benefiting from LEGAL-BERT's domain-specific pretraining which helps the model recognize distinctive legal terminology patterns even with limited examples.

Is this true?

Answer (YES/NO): NO